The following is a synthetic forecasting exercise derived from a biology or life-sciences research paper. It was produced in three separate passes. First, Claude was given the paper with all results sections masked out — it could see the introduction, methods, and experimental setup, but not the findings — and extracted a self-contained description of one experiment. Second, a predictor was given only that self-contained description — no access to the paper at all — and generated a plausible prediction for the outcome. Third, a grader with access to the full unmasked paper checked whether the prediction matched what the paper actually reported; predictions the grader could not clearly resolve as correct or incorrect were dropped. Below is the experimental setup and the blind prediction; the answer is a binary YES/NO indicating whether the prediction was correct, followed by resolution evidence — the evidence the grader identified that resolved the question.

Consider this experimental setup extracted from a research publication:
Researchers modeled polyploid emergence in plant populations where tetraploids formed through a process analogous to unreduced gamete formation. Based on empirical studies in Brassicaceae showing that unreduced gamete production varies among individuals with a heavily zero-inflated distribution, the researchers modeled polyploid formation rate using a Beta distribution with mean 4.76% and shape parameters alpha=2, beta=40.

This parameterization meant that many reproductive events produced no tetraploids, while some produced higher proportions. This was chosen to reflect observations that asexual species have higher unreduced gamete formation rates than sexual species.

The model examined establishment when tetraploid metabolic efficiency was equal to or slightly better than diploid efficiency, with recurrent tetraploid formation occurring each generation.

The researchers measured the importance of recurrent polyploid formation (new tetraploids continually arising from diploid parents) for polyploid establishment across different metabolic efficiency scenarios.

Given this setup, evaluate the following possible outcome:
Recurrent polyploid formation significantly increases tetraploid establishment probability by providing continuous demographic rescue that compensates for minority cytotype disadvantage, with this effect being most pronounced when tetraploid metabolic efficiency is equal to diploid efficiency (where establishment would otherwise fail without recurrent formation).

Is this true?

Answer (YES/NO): NO